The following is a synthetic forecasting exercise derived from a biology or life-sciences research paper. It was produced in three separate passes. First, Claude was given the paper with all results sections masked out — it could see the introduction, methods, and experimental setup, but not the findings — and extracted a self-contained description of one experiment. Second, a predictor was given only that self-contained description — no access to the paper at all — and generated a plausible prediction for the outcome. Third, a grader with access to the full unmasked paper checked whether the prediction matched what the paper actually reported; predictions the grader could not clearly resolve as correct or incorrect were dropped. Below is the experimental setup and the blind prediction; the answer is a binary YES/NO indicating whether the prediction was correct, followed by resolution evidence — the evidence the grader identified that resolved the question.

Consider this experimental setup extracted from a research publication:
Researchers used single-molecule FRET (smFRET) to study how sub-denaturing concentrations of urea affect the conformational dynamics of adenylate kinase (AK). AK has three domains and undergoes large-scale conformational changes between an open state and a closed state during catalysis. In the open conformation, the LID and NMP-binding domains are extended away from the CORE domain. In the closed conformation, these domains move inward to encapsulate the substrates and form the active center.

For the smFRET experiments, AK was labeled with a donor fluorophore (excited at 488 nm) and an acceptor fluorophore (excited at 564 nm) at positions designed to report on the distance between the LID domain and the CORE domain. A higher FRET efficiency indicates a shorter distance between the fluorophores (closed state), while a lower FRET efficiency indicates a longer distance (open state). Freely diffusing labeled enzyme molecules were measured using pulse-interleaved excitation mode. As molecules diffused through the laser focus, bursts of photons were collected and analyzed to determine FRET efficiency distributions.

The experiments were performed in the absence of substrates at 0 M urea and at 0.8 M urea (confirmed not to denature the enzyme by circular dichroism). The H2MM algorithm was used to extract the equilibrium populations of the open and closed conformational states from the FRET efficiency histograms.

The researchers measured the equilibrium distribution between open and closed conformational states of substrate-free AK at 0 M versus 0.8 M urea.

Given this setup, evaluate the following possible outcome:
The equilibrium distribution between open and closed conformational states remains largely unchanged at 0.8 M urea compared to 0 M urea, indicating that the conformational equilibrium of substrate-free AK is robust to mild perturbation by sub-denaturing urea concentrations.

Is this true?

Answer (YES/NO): YES